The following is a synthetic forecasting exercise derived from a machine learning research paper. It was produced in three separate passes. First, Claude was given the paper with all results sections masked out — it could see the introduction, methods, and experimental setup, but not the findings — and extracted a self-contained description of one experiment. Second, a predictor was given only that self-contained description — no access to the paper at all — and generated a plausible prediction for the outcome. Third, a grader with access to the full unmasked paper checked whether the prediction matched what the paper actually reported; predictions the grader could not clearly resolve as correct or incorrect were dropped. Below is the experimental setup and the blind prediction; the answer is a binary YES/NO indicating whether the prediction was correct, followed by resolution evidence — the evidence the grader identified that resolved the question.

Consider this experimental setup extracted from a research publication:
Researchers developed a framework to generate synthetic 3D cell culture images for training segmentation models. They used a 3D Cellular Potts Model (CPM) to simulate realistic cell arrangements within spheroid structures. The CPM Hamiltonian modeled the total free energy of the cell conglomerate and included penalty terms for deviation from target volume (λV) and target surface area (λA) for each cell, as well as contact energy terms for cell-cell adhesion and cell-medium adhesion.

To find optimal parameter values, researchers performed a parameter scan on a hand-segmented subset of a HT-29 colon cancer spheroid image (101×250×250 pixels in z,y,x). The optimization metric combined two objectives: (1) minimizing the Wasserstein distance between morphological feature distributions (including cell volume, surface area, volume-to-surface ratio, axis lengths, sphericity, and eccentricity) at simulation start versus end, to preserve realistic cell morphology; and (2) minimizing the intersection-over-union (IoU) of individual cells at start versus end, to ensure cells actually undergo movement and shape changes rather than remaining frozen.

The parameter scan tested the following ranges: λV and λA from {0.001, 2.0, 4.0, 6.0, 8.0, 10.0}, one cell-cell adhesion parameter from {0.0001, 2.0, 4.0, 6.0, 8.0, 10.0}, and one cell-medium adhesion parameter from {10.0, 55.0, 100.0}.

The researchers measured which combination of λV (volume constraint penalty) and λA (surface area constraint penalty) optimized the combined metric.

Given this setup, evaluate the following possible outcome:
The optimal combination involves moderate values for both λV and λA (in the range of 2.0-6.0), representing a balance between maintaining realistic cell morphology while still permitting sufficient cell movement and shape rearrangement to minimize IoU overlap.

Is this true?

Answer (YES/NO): NO